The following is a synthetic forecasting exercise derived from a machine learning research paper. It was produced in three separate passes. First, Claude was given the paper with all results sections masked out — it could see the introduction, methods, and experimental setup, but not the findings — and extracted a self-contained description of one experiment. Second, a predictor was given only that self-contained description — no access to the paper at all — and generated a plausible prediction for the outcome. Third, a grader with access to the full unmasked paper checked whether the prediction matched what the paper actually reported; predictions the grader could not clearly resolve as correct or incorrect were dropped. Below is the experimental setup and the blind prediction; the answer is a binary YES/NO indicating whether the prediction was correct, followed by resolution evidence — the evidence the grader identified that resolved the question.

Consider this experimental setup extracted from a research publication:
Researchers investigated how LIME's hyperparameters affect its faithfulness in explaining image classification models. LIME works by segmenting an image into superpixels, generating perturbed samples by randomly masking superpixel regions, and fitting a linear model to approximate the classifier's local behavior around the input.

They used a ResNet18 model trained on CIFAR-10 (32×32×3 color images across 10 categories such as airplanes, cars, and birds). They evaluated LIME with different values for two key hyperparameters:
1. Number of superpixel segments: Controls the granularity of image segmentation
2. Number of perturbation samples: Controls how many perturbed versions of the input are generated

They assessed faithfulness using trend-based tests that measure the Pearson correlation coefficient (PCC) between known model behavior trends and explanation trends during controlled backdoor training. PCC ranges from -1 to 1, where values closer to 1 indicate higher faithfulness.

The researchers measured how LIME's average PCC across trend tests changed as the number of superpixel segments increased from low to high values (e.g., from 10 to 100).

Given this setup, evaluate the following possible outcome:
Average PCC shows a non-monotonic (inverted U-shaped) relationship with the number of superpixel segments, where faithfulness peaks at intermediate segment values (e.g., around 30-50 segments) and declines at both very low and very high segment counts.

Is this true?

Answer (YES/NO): NO